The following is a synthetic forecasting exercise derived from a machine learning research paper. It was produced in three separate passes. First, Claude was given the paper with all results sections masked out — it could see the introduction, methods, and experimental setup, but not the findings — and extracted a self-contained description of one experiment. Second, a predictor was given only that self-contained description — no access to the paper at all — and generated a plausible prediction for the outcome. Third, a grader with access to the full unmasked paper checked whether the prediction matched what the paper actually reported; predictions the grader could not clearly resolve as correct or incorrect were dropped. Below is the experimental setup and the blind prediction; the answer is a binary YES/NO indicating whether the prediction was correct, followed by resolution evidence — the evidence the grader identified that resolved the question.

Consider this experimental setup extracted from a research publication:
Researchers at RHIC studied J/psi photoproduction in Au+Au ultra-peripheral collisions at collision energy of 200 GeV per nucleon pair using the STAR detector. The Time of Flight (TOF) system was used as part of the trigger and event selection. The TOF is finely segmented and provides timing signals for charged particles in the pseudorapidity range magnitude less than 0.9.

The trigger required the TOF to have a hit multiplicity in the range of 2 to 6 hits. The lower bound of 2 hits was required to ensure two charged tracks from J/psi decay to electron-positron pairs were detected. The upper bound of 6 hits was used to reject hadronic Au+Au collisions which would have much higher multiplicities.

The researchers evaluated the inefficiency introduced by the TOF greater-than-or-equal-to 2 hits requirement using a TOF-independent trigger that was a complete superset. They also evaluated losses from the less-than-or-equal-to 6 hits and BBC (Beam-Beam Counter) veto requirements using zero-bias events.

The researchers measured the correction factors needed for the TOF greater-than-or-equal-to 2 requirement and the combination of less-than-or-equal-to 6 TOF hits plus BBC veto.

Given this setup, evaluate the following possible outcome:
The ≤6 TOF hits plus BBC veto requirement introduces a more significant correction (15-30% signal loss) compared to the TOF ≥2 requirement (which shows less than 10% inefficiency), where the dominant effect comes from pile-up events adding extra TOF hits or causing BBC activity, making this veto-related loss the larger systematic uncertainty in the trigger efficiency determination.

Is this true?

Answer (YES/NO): NO